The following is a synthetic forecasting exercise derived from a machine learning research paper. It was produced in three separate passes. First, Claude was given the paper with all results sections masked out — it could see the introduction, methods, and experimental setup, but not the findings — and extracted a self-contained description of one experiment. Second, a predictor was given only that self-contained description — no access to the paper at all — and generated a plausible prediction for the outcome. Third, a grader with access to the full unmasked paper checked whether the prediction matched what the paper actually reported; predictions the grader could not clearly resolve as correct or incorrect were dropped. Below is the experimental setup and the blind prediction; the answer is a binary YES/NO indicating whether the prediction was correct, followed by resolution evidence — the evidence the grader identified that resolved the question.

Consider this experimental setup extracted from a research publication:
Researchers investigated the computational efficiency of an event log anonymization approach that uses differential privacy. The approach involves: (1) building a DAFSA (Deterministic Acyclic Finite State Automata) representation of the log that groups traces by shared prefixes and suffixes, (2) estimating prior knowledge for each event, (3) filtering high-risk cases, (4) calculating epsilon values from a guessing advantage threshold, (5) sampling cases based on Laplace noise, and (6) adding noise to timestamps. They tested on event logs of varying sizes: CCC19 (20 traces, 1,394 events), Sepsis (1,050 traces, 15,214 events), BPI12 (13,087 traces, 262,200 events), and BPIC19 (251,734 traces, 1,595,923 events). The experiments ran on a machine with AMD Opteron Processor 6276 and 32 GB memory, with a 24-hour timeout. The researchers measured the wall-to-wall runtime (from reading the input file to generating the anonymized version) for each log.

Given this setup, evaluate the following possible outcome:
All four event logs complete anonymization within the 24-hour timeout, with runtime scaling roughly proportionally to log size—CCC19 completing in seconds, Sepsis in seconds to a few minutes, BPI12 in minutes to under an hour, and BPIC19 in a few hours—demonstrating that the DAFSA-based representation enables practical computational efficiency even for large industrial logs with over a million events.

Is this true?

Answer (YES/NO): YES